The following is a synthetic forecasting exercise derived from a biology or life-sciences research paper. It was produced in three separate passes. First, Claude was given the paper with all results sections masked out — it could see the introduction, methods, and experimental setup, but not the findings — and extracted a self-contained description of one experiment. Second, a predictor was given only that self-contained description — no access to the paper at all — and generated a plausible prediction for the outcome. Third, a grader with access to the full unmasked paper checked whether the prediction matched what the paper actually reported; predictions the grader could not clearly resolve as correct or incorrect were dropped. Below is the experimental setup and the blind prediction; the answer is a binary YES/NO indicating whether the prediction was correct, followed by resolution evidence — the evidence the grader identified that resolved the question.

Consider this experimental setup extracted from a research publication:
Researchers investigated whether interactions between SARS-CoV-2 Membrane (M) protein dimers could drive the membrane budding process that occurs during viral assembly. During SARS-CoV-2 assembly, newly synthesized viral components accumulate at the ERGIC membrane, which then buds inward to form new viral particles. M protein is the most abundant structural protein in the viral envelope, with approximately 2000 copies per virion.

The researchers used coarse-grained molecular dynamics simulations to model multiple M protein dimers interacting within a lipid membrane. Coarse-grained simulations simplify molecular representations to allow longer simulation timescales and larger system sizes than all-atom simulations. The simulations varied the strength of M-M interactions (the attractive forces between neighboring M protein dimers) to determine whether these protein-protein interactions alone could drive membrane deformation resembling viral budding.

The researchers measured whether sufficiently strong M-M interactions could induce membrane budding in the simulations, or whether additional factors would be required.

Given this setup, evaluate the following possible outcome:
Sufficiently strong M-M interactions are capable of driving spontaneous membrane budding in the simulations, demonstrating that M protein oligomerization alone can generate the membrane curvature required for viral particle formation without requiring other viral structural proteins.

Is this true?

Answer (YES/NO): NO